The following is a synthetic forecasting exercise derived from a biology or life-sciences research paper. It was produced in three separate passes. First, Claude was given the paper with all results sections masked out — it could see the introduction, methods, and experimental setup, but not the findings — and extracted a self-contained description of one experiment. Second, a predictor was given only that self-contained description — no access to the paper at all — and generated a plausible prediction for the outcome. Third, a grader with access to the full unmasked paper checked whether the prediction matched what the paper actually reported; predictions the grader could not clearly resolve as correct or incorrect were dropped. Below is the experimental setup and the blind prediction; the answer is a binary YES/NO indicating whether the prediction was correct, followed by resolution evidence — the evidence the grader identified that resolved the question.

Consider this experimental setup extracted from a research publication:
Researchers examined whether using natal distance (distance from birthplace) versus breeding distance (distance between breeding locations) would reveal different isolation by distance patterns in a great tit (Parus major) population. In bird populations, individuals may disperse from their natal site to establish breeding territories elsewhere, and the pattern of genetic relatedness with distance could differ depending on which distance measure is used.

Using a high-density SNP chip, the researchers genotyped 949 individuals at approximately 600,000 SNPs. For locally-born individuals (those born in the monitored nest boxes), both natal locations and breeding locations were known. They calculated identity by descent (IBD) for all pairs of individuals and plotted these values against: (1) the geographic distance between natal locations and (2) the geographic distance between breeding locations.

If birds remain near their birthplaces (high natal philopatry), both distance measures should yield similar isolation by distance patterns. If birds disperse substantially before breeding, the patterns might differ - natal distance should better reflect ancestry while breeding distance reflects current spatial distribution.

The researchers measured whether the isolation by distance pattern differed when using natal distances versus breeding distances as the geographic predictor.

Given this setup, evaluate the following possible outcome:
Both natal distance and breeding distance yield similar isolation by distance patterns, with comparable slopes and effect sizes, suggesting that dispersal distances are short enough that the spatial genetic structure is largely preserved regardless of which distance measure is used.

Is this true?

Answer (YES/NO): NO